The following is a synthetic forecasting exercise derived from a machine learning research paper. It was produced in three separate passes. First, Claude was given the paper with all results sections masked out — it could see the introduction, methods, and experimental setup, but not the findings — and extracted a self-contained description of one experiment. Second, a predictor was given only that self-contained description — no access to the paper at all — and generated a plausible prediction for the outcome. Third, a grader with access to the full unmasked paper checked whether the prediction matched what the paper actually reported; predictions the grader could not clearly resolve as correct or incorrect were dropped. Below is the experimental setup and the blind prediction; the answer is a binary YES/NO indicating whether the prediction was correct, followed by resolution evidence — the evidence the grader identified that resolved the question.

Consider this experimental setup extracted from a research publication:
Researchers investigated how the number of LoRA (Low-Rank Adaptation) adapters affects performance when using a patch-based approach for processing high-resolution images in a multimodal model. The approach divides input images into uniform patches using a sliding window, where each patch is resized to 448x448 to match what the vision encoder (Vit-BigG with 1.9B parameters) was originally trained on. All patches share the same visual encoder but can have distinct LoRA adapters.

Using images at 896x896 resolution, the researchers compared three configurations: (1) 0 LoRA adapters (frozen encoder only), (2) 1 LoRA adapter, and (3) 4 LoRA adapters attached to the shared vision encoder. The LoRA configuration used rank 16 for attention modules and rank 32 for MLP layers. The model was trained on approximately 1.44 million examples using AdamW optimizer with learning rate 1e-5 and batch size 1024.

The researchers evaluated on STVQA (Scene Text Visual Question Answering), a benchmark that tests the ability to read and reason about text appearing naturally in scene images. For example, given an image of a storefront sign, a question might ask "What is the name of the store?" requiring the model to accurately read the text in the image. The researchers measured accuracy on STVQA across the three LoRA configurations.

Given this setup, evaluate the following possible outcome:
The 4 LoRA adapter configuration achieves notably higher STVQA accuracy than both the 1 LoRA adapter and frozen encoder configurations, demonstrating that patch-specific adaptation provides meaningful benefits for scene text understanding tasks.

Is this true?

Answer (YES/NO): NO